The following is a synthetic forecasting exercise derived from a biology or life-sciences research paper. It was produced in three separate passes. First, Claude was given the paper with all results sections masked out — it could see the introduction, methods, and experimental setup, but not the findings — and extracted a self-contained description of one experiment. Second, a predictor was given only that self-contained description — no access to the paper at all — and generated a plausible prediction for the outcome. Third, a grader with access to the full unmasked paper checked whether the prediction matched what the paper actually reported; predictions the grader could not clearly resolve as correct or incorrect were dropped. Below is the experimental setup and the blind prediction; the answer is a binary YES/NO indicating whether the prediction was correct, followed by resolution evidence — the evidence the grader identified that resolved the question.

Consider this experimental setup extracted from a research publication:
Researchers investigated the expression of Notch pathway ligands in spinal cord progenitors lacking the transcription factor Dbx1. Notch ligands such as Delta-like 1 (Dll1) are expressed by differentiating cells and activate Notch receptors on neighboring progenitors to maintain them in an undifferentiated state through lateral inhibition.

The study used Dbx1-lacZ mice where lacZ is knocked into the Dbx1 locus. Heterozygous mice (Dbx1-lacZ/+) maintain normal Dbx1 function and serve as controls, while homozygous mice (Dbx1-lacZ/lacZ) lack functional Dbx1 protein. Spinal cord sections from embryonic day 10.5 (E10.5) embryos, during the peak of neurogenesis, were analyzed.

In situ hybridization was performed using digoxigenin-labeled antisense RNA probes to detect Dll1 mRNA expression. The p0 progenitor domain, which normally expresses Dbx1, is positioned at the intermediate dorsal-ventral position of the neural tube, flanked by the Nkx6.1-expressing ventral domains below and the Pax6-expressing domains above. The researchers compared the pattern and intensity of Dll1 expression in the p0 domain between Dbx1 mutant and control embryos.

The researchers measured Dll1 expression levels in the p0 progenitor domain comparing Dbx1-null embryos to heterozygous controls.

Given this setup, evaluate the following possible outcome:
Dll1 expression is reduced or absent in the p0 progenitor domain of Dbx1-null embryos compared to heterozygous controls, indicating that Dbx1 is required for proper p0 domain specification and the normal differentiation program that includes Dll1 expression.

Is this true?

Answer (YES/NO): YES